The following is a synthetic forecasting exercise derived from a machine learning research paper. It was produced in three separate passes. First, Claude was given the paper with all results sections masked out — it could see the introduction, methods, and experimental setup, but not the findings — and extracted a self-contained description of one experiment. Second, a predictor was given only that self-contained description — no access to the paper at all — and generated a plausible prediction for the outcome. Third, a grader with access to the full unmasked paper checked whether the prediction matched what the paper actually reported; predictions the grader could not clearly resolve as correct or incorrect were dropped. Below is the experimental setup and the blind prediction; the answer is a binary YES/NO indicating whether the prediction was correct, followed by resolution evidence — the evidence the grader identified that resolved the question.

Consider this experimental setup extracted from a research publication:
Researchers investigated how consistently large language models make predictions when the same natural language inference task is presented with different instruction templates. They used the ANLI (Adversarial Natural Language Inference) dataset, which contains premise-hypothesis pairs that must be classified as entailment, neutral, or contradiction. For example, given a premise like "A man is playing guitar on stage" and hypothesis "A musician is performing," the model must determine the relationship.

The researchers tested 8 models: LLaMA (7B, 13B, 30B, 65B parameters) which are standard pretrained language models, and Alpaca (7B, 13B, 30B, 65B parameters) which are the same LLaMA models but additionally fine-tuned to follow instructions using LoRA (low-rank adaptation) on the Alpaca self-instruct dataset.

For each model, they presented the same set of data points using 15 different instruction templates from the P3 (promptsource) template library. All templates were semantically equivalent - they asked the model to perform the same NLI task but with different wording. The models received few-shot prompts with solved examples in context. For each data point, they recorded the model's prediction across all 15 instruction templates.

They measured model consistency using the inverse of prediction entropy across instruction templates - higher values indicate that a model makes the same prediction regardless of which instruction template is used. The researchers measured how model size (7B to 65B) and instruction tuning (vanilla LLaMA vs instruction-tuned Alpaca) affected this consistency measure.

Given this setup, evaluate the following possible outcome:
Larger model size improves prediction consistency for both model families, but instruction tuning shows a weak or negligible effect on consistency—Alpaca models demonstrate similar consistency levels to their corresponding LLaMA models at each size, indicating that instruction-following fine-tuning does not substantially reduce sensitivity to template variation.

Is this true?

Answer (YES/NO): NO